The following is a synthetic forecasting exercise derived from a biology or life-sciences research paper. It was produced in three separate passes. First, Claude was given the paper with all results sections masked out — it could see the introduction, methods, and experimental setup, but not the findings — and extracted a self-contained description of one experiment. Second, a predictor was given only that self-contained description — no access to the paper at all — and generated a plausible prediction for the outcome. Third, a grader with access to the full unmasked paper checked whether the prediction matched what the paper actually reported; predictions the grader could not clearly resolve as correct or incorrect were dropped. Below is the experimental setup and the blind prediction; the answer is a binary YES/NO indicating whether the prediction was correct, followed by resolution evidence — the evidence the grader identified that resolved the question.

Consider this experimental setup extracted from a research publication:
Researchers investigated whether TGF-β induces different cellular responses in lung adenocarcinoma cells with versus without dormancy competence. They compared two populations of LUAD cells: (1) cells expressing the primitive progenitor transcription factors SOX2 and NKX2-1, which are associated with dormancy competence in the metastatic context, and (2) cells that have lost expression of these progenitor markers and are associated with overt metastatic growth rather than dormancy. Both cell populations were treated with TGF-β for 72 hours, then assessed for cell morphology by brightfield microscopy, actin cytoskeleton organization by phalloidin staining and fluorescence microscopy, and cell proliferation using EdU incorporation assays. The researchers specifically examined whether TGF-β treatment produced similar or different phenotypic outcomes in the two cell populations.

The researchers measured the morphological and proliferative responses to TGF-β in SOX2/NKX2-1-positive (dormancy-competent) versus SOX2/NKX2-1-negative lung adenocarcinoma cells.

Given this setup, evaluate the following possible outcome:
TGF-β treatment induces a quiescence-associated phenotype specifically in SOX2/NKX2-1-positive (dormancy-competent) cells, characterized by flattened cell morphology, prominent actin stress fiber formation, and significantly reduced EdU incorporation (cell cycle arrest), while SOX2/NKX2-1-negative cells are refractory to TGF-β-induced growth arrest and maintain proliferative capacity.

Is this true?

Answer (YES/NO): NO